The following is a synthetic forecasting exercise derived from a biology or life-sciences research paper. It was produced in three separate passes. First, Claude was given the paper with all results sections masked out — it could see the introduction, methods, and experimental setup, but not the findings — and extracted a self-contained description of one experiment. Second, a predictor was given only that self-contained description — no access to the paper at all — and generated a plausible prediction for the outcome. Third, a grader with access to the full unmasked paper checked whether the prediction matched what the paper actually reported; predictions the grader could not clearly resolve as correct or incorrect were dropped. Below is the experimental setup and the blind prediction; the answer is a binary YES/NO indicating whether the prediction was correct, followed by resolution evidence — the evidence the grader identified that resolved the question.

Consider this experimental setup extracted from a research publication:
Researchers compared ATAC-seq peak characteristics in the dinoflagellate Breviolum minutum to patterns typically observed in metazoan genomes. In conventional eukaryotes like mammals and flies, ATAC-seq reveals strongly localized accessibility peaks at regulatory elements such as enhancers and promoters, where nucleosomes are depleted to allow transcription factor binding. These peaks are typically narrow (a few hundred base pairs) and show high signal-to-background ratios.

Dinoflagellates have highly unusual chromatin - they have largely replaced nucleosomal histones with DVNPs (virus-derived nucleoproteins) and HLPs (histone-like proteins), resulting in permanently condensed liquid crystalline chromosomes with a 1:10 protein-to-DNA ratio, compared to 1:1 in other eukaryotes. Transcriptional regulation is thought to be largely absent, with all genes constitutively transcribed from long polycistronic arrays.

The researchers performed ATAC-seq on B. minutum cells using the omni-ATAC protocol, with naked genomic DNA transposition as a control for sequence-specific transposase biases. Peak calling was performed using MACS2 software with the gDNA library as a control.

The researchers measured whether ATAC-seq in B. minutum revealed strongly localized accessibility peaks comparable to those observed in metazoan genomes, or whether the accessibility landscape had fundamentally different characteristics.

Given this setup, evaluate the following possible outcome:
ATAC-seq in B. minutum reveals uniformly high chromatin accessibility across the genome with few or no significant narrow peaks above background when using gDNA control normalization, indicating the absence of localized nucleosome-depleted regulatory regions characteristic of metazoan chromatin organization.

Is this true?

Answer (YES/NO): YES